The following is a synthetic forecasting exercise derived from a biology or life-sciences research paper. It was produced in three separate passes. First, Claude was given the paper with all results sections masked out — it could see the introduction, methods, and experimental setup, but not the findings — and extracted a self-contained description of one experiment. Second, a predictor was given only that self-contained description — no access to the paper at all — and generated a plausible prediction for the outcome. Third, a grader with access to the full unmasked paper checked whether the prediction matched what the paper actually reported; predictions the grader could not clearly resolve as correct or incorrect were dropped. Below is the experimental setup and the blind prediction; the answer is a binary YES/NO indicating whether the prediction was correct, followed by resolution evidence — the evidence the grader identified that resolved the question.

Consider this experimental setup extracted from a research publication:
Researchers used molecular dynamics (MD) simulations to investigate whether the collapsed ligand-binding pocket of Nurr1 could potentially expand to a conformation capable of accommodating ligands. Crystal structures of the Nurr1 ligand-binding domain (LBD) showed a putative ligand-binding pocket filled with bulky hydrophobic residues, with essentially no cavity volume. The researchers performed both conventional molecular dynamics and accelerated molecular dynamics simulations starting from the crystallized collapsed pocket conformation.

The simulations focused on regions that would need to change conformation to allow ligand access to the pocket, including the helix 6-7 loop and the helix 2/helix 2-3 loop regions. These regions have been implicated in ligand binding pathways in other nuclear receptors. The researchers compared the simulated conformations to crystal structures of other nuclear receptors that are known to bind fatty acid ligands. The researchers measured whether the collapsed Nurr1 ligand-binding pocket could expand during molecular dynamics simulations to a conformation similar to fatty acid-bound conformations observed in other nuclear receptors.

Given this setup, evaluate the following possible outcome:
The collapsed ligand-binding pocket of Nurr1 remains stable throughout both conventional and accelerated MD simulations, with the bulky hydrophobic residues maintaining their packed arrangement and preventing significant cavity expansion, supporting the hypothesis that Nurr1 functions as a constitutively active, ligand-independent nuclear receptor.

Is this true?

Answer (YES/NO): NO